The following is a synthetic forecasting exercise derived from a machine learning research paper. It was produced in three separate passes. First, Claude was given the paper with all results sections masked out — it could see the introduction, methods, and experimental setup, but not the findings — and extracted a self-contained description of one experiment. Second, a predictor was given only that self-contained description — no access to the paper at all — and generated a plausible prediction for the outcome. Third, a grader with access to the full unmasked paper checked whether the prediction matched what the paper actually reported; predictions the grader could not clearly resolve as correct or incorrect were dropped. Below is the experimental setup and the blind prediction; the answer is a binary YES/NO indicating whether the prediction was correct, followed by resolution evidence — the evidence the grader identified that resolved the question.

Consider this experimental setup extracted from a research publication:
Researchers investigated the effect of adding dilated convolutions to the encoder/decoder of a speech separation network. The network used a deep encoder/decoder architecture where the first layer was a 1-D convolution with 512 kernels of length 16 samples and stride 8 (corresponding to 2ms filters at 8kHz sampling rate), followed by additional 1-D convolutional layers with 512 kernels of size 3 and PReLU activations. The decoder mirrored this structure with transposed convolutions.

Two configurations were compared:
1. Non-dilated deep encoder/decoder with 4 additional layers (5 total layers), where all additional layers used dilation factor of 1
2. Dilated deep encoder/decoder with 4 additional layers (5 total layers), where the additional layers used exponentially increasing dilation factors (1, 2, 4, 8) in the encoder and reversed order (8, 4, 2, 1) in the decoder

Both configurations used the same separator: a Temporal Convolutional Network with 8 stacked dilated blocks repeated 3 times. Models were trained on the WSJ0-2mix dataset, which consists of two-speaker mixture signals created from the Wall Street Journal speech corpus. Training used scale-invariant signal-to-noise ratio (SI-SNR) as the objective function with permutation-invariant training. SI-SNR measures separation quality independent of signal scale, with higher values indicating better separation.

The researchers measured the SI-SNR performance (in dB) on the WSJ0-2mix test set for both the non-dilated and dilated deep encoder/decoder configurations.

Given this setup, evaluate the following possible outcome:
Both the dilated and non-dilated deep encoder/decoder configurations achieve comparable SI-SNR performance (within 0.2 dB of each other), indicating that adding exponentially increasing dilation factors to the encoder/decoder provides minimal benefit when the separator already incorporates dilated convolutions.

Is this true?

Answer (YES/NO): YES